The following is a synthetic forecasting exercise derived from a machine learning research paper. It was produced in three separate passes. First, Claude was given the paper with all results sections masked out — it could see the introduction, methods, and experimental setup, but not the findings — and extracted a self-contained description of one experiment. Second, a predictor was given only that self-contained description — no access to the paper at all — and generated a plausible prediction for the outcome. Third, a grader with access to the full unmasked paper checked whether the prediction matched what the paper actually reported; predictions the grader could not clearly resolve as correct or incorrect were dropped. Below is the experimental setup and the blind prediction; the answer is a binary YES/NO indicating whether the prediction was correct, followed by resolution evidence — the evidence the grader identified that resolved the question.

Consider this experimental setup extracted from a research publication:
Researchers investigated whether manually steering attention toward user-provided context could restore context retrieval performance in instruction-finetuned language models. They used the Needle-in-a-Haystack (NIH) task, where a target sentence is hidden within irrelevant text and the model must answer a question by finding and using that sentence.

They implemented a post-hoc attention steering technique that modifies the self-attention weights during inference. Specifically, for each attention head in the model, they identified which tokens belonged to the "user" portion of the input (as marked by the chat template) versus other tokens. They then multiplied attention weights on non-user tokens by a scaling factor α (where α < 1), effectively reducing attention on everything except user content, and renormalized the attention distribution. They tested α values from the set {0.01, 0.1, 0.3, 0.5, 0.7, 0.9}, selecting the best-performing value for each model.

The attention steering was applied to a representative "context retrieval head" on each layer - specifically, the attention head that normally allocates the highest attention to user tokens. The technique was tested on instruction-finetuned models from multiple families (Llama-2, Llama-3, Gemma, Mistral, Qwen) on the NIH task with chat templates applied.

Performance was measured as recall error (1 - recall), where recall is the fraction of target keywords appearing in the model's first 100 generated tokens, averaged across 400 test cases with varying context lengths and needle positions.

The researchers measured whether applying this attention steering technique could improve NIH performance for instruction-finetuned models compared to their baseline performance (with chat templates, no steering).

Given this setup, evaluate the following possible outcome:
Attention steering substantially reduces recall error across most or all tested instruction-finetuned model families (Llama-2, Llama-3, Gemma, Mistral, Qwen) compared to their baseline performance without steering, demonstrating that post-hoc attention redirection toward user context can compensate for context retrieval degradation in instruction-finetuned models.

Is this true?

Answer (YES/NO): NO